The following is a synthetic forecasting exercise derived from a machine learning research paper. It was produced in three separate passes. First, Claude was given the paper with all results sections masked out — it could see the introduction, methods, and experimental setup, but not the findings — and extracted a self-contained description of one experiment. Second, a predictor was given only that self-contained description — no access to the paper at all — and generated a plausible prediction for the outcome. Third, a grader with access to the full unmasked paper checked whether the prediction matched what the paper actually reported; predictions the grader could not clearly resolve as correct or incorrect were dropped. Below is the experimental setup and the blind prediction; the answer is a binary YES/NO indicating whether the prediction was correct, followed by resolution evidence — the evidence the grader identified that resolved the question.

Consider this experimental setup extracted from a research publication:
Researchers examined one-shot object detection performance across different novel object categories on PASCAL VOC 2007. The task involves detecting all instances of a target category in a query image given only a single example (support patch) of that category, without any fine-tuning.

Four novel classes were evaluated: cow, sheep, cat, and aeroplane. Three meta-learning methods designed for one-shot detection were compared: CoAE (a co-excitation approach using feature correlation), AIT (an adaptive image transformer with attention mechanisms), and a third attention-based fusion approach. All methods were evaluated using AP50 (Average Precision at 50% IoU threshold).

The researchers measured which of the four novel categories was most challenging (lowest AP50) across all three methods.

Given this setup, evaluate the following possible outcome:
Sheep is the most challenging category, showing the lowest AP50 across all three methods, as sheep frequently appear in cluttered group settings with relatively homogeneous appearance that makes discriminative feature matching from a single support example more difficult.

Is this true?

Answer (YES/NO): NO